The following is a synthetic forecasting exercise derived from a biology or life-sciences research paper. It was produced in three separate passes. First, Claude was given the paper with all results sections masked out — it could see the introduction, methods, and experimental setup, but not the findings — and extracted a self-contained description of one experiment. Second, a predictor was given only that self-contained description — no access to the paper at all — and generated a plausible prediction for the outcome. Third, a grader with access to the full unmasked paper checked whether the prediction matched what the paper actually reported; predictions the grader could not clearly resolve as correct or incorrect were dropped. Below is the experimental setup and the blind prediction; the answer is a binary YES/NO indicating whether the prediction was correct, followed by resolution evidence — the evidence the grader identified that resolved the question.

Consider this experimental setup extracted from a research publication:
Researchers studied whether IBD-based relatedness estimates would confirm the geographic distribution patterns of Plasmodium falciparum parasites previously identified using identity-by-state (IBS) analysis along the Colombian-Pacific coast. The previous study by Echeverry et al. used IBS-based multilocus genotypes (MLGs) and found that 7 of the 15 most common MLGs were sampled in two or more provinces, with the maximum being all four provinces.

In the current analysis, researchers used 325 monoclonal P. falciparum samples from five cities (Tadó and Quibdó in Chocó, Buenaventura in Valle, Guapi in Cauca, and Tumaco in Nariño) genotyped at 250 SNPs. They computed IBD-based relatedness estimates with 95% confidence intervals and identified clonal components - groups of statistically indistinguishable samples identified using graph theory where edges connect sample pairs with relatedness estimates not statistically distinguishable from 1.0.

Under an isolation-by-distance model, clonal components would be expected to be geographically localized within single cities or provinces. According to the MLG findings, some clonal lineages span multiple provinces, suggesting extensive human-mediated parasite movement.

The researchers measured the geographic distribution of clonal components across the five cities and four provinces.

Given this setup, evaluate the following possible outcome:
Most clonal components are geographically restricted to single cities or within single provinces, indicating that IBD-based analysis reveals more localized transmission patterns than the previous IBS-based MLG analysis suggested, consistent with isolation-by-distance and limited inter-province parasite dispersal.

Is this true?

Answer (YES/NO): NO